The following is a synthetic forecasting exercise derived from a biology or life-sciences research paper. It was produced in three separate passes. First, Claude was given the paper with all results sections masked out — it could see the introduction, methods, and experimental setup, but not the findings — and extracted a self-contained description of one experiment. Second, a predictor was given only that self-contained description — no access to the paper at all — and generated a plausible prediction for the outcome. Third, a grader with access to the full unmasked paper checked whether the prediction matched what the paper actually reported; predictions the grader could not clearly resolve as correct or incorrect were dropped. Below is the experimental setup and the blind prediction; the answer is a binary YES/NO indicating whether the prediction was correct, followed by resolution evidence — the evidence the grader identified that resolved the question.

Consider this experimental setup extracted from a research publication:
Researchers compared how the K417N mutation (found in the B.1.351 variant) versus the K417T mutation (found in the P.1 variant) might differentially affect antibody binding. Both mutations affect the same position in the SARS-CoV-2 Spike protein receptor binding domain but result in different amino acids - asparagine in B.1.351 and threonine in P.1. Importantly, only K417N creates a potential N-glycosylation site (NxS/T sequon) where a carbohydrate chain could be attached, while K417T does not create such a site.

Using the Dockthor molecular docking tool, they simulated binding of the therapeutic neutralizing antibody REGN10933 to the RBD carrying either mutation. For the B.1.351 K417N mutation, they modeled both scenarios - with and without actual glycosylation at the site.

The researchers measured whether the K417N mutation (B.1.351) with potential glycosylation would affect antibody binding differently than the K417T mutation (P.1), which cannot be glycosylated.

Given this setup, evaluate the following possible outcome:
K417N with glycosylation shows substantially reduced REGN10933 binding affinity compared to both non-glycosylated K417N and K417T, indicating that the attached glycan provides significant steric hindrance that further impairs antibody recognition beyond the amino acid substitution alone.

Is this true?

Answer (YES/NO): YES